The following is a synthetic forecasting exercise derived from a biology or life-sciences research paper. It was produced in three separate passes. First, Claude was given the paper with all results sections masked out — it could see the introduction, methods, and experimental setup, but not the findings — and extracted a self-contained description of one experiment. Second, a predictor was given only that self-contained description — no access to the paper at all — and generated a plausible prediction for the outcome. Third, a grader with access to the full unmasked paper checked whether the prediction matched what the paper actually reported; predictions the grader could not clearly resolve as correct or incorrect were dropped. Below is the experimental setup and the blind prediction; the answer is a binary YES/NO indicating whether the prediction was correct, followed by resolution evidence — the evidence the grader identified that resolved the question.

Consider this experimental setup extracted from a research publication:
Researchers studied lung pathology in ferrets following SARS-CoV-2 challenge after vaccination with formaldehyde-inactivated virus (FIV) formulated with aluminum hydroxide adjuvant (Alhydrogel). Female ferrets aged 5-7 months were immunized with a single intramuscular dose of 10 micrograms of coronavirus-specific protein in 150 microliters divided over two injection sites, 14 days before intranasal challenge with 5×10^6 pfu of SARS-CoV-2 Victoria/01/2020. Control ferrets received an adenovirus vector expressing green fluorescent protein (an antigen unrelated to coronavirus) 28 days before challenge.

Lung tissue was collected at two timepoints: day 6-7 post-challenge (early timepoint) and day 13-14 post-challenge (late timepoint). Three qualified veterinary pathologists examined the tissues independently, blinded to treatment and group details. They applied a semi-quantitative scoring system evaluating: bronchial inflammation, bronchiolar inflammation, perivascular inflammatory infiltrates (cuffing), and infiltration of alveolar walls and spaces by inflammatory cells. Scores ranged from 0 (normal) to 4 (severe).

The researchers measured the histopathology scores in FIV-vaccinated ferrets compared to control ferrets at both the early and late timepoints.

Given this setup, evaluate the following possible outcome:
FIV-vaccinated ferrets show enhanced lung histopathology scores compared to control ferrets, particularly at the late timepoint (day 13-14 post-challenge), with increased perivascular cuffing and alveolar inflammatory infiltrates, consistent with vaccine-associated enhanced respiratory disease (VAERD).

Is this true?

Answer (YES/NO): NO